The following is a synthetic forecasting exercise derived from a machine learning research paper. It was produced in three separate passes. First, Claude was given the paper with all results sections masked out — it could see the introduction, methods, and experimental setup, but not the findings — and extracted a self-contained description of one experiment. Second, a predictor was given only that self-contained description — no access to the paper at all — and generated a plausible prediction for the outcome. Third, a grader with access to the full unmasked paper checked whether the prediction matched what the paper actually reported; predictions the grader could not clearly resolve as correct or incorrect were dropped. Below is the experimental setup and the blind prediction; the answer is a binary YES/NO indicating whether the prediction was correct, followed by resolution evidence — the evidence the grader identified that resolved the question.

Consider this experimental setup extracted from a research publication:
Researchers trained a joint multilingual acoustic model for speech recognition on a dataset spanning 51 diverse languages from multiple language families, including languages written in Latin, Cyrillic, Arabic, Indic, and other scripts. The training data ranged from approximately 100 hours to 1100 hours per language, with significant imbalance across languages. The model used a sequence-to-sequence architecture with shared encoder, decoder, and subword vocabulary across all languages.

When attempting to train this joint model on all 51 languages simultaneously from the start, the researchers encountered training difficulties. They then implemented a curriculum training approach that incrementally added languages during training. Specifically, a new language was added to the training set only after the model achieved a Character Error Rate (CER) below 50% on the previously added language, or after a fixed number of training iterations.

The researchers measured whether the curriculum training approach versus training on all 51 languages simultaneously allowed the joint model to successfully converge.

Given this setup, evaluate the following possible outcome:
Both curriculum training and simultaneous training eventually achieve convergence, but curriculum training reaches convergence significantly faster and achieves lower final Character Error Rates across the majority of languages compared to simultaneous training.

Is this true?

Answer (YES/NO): NO